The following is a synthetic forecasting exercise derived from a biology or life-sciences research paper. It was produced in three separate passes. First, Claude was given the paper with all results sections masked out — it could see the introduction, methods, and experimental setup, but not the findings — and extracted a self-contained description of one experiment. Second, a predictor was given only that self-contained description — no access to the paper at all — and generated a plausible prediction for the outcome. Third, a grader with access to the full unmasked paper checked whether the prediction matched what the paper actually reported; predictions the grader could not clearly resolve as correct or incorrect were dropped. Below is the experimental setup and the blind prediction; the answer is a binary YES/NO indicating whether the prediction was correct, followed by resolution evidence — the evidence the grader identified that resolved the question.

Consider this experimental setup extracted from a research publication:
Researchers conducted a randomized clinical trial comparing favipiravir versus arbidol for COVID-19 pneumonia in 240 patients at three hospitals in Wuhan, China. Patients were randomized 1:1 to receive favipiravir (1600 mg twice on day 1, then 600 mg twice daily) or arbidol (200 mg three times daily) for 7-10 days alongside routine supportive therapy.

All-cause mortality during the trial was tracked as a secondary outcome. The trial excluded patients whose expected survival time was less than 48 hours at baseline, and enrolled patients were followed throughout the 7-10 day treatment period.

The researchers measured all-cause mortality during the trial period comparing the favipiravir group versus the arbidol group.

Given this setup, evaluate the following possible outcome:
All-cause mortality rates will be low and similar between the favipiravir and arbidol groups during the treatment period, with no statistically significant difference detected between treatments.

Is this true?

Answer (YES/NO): YES